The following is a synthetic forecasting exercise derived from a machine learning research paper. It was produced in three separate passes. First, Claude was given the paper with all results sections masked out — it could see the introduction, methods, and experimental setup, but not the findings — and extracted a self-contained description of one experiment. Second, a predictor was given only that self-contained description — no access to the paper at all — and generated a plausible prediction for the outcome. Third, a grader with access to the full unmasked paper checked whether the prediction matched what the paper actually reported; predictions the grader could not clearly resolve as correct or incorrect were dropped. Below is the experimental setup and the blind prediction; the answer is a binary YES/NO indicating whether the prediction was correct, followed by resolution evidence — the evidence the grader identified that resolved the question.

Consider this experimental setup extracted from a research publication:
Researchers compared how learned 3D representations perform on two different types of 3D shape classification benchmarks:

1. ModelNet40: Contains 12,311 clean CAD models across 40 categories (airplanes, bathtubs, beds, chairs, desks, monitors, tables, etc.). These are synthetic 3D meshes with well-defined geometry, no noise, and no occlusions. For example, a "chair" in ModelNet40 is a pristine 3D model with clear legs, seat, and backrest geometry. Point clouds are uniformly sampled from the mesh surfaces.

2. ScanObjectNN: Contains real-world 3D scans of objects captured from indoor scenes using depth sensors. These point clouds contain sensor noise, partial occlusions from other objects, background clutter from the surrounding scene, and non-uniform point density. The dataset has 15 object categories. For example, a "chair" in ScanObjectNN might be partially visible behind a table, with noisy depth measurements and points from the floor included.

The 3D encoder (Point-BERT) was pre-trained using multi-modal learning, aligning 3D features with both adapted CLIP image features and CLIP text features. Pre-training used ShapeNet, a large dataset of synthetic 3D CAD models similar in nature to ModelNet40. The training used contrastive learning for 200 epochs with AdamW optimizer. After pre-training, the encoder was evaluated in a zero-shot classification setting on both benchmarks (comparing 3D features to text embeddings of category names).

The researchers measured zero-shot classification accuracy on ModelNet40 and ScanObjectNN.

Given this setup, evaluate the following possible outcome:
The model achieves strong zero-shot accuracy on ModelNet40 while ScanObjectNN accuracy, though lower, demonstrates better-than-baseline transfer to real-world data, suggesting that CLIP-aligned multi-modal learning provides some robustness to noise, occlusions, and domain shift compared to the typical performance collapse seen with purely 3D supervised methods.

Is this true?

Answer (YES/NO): YES